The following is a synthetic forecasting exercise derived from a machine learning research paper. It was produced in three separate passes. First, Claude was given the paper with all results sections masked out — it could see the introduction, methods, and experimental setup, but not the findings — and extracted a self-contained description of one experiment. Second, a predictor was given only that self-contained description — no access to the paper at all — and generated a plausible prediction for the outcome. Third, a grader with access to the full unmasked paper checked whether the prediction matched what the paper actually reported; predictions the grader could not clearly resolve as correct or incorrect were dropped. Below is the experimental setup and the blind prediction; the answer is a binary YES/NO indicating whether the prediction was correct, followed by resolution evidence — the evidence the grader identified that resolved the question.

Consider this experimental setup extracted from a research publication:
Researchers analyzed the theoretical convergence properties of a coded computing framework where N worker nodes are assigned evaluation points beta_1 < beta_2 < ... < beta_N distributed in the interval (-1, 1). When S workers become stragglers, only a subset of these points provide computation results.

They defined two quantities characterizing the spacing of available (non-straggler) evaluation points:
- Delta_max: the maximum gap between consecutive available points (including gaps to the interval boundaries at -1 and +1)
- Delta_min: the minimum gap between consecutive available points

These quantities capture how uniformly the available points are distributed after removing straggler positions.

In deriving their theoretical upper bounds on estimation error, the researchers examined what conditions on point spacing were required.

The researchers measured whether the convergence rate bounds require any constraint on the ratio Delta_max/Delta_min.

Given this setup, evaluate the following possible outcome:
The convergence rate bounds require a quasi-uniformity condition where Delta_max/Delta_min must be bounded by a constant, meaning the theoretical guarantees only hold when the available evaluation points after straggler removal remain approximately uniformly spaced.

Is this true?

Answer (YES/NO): YES